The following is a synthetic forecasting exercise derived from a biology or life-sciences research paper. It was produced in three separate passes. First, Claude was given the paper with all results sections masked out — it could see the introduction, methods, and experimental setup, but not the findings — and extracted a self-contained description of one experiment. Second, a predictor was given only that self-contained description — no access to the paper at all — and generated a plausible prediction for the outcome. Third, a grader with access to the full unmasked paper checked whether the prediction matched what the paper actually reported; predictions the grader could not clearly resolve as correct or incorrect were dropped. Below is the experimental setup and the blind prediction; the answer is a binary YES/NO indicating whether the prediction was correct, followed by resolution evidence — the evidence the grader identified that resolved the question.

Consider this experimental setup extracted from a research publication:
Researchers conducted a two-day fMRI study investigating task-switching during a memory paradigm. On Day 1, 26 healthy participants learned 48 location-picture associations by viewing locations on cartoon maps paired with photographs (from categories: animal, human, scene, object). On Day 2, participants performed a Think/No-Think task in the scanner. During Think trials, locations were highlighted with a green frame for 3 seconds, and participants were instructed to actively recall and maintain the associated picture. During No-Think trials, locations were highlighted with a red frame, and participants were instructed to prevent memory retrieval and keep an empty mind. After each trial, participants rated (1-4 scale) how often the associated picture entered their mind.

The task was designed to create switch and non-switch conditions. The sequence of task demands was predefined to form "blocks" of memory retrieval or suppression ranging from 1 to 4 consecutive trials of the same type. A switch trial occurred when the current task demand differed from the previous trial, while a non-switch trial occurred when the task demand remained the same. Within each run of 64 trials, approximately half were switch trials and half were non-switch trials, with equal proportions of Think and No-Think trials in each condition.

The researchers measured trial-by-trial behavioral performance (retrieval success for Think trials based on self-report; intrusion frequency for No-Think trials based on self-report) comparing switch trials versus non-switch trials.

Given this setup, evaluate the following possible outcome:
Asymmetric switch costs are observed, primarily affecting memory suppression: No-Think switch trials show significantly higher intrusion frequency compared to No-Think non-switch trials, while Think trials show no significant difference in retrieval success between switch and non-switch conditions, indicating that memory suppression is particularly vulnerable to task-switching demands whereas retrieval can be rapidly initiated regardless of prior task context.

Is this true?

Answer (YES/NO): YES